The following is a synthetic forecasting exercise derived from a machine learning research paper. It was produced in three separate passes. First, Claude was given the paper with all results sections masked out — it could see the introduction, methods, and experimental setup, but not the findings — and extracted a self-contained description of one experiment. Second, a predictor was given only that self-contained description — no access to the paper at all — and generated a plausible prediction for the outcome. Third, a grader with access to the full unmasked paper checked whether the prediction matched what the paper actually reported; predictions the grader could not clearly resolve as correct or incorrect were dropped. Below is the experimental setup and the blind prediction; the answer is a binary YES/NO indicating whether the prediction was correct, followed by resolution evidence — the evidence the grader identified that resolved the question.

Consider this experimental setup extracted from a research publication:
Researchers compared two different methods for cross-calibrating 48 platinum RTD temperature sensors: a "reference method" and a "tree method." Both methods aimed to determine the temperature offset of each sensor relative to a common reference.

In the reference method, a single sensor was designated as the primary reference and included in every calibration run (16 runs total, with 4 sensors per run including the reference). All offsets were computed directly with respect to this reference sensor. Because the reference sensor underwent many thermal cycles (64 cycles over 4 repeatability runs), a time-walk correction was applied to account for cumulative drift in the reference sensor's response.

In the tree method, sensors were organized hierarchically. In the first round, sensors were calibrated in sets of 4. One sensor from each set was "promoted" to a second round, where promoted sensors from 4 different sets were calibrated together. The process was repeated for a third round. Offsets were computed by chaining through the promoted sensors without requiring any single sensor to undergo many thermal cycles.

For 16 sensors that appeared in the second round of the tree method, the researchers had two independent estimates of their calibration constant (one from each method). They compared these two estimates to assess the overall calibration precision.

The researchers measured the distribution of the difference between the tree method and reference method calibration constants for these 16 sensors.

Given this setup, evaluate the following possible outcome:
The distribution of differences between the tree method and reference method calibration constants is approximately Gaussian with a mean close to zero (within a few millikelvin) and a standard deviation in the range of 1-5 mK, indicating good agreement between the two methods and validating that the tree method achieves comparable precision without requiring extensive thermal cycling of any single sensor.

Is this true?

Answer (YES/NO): NO